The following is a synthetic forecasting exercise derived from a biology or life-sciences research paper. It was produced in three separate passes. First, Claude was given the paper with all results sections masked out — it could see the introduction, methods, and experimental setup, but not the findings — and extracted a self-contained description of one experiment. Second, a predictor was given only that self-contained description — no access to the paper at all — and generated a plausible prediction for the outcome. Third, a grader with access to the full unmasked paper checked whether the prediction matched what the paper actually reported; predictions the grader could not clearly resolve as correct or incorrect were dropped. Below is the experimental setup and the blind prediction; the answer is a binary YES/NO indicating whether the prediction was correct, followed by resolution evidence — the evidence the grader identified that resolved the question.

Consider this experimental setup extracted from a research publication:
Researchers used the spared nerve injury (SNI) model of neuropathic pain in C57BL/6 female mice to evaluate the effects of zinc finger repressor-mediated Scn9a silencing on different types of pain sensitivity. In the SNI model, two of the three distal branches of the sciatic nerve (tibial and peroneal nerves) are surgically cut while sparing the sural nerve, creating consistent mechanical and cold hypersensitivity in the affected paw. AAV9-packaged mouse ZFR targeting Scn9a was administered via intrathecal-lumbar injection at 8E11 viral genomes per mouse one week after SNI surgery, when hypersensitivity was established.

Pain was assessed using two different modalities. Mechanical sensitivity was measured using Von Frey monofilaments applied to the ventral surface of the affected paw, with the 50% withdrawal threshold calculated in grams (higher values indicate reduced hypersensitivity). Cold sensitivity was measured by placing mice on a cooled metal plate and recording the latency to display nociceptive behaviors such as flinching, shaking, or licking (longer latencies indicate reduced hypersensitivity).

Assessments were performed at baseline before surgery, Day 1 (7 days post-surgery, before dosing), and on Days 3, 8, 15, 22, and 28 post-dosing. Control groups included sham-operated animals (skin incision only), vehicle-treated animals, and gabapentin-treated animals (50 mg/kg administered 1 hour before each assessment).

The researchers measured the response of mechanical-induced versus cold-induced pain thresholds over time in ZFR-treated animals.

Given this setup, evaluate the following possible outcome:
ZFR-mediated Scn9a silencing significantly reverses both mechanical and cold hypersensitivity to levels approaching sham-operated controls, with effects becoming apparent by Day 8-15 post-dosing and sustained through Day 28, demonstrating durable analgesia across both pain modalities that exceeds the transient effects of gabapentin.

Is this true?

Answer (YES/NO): NO